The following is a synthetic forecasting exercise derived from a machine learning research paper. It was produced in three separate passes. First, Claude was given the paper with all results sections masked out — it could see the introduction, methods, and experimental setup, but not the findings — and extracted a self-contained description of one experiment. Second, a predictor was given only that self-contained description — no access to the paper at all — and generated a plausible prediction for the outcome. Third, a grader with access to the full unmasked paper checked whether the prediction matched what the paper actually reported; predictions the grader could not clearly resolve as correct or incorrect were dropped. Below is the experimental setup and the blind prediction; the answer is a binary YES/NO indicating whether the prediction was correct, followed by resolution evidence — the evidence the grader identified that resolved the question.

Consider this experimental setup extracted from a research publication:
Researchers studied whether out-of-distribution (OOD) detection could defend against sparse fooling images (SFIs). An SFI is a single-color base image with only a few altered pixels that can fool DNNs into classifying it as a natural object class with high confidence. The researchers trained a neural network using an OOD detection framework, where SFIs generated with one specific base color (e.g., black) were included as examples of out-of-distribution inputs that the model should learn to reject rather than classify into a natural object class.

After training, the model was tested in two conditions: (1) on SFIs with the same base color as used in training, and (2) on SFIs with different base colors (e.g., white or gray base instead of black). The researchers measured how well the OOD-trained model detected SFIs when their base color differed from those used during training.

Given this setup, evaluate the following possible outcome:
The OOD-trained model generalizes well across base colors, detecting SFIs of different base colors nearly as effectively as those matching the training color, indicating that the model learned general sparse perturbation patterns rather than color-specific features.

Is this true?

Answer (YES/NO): NO